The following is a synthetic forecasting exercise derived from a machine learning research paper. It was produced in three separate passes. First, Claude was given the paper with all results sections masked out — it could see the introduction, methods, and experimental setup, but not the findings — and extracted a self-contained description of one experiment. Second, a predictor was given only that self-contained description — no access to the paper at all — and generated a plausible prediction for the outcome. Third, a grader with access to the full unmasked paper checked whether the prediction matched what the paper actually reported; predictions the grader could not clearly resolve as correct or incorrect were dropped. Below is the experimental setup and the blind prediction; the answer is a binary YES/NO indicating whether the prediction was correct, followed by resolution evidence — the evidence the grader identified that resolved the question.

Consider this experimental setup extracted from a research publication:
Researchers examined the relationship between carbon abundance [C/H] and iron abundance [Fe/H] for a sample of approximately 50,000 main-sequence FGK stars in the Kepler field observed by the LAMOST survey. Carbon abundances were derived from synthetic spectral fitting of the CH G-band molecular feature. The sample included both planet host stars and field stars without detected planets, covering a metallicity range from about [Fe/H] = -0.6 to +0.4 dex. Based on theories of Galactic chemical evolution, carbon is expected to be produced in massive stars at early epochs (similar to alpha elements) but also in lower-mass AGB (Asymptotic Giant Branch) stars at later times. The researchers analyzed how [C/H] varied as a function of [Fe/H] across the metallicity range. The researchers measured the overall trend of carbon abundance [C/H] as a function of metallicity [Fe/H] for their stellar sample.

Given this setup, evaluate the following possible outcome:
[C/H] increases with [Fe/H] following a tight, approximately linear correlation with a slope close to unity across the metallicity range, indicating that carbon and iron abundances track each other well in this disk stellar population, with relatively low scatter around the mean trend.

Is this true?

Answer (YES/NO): NO